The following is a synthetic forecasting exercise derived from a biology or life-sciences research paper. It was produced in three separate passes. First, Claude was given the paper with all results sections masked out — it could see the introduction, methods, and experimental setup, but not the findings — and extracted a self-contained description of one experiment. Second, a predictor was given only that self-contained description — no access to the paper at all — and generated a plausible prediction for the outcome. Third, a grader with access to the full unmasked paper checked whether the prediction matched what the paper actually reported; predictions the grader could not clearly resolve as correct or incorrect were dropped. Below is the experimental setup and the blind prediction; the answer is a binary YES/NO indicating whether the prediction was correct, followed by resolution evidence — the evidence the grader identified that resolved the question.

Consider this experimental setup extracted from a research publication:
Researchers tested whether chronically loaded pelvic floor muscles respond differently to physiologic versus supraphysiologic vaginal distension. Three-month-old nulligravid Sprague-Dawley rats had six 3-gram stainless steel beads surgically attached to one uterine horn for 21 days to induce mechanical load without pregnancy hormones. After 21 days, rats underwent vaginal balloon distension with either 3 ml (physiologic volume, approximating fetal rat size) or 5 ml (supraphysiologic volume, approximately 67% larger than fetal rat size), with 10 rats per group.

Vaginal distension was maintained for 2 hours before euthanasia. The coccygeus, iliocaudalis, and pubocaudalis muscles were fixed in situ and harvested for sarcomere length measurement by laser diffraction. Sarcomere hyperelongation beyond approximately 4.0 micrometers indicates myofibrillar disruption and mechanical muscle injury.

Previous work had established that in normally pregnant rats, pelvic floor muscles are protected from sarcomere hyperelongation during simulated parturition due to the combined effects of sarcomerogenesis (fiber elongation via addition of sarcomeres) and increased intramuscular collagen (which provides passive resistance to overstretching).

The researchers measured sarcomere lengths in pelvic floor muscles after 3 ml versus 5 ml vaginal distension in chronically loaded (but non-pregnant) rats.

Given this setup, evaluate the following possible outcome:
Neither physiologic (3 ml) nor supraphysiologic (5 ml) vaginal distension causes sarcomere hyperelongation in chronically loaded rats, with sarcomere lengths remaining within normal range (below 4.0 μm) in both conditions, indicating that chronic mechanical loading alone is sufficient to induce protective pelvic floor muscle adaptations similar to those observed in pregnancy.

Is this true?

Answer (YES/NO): NO